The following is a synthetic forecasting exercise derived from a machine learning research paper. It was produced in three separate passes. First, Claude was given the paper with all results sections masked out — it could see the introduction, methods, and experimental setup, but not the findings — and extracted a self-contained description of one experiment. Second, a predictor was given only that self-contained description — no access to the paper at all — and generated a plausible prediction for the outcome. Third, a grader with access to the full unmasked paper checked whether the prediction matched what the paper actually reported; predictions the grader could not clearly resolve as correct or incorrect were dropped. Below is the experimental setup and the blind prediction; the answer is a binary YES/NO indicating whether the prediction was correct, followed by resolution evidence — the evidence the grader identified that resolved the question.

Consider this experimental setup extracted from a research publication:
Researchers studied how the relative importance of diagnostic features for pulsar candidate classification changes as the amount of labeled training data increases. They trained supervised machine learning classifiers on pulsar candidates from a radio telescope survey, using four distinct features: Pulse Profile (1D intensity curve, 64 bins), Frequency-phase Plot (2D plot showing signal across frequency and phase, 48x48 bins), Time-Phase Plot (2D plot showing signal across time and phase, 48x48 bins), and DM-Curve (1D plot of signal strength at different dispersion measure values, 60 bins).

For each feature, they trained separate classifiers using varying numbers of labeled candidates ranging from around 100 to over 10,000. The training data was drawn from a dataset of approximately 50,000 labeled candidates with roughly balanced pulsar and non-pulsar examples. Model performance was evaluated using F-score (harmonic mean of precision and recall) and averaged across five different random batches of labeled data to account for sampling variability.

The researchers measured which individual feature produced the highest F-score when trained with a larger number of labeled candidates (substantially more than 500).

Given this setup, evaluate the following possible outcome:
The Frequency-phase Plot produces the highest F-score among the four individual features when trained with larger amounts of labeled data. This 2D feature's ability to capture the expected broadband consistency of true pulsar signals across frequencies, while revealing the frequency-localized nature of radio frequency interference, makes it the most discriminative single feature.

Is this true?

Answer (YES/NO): YES